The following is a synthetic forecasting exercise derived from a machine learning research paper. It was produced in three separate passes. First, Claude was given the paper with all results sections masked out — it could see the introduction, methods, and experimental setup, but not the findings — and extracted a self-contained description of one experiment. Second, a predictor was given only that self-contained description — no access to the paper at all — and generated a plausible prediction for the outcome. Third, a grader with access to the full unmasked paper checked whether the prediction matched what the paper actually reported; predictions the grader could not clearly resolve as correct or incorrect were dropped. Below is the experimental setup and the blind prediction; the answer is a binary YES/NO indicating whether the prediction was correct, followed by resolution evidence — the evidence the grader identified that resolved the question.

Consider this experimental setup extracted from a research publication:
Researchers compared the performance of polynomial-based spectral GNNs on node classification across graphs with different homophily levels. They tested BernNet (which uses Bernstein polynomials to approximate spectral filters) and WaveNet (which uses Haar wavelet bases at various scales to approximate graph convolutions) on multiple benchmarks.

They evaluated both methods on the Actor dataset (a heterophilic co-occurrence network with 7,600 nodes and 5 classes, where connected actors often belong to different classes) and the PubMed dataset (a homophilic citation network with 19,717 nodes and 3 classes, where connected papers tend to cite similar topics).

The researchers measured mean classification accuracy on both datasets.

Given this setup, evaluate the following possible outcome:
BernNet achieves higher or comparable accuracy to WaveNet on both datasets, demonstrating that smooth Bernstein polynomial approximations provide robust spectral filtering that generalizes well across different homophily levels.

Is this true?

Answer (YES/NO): NO